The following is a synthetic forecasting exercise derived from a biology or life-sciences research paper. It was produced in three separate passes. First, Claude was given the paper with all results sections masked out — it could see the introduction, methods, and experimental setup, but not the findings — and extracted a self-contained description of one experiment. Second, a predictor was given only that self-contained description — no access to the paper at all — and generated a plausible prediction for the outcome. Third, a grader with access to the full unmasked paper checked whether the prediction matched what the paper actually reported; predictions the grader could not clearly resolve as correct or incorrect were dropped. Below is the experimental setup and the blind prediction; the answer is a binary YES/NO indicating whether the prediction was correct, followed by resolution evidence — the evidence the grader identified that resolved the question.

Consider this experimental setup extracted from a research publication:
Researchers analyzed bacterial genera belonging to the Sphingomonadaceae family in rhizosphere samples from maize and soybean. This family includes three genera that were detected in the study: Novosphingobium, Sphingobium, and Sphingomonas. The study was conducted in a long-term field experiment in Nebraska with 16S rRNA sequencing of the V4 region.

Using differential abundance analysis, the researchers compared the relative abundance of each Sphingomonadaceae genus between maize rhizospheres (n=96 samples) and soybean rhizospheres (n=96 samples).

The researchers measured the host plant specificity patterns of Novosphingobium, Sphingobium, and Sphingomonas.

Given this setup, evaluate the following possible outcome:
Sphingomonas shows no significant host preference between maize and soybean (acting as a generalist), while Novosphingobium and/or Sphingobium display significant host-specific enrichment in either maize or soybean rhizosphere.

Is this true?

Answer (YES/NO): NO